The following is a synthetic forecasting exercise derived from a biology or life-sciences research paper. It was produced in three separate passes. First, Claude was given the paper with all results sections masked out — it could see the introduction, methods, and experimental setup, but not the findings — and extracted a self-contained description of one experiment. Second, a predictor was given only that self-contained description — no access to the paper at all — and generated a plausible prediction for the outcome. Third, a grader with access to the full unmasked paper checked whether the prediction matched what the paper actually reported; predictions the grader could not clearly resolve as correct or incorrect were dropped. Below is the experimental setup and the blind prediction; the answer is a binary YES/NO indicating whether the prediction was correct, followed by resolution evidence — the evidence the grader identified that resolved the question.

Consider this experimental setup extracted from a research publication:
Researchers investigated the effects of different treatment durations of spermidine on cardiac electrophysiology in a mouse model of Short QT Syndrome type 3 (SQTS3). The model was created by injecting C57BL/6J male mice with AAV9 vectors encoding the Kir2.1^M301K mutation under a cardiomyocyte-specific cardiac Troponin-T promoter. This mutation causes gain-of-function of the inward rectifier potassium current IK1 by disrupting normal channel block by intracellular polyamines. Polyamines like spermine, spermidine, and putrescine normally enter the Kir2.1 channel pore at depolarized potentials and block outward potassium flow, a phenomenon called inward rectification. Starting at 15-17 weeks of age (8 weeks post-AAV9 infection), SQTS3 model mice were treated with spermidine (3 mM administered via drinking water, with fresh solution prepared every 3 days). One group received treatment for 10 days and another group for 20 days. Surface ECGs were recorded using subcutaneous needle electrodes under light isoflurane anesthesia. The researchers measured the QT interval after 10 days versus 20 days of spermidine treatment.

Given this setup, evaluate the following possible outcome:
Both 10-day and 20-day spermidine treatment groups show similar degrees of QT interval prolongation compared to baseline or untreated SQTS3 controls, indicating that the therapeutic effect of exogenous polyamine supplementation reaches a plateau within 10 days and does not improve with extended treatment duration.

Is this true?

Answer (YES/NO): NO